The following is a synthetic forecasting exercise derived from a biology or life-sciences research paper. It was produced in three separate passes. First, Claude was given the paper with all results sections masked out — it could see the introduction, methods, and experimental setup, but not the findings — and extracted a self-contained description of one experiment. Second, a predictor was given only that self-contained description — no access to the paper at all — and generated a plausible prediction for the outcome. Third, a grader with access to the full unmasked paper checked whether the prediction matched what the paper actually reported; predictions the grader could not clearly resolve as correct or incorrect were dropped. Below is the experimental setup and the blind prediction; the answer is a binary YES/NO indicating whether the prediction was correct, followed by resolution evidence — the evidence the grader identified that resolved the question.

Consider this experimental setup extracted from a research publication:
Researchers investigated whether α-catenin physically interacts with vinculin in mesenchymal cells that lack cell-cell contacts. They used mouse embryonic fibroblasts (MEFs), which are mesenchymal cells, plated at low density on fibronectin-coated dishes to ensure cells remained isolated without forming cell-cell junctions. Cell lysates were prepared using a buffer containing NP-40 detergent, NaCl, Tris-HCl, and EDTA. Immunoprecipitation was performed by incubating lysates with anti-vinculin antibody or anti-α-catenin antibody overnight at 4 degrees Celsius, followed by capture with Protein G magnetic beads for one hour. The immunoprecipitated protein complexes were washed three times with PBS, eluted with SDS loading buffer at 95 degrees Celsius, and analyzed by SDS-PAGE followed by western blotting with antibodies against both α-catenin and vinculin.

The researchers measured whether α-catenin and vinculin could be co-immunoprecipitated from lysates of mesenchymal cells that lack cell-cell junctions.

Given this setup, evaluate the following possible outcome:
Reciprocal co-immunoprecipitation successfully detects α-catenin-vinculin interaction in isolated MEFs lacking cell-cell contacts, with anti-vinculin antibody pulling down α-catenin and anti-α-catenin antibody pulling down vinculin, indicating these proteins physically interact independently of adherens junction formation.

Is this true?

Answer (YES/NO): YES